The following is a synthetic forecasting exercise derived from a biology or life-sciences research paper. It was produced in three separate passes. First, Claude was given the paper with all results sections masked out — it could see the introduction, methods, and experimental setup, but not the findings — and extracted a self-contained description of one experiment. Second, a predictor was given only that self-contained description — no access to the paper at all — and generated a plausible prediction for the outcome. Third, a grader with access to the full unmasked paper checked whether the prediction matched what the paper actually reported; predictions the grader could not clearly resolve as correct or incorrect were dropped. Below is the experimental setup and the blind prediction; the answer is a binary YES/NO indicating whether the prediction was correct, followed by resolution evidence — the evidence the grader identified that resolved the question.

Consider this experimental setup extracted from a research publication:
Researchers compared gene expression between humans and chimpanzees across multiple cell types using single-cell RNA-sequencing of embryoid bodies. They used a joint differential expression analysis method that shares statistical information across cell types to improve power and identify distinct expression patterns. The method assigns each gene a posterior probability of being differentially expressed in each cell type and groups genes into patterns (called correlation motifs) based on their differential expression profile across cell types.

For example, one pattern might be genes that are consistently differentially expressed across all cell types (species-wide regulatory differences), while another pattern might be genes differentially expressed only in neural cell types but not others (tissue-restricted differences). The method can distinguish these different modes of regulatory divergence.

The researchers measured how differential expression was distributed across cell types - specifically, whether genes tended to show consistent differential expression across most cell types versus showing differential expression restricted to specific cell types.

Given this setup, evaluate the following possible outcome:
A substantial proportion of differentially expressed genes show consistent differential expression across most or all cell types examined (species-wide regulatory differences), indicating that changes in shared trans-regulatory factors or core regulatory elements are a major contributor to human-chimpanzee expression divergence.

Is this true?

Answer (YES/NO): NO